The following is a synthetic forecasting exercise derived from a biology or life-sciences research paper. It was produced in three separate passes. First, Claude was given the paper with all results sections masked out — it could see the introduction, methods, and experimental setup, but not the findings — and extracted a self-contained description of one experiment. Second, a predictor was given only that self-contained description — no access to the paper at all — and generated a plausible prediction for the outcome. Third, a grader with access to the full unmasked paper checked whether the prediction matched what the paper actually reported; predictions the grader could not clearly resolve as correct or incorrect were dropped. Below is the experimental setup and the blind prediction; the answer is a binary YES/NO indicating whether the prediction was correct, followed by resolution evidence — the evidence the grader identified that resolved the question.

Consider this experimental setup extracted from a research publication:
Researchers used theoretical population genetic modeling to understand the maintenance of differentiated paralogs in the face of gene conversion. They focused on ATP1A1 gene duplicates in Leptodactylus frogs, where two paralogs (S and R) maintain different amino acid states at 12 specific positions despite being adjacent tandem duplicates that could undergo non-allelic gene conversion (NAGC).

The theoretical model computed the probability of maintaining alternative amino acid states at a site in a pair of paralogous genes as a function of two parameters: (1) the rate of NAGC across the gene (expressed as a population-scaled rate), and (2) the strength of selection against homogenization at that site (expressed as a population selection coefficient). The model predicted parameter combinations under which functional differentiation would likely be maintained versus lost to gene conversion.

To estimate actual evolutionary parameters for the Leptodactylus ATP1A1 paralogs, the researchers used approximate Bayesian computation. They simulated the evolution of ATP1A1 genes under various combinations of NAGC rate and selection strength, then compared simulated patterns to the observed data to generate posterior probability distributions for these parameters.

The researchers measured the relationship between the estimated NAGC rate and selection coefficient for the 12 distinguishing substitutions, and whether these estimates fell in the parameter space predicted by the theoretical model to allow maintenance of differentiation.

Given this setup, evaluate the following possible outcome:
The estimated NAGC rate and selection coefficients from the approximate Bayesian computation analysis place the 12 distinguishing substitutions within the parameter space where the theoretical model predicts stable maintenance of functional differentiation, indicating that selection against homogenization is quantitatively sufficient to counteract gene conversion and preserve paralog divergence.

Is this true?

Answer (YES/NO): YES